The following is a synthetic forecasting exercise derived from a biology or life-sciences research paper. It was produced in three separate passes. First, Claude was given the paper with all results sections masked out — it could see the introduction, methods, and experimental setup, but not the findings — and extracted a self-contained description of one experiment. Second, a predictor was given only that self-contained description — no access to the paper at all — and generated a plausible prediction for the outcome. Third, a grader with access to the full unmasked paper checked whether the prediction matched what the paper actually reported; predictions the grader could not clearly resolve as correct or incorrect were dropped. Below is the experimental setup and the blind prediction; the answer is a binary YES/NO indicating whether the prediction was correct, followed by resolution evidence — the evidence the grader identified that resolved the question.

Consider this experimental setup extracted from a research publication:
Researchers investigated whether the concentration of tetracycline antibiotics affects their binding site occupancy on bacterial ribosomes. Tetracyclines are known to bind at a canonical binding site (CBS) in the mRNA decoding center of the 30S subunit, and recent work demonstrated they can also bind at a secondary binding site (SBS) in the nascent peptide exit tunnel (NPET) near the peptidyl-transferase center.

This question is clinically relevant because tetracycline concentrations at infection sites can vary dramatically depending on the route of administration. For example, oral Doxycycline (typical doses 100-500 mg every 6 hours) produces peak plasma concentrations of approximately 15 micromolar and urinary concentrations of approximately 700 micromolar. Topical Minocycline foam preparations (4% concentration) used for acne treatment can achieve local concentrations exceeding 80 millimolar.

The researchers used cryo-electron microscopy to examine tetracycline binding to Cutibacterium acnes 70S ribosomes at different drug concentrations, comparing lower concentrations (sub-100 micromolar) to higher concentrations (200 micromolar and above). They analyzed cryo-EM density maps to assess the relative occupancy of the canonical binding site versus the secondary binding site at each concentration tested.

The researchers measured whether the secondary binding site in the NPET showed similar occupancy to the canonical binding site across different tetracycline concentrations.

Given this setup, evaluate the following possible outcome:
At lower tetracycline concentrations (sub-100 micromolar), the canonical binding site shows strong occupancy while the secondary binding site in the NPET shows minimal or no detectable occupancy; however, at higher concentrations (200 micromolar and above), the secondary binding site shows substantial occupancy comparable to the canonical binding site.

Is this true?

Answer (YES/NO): NO